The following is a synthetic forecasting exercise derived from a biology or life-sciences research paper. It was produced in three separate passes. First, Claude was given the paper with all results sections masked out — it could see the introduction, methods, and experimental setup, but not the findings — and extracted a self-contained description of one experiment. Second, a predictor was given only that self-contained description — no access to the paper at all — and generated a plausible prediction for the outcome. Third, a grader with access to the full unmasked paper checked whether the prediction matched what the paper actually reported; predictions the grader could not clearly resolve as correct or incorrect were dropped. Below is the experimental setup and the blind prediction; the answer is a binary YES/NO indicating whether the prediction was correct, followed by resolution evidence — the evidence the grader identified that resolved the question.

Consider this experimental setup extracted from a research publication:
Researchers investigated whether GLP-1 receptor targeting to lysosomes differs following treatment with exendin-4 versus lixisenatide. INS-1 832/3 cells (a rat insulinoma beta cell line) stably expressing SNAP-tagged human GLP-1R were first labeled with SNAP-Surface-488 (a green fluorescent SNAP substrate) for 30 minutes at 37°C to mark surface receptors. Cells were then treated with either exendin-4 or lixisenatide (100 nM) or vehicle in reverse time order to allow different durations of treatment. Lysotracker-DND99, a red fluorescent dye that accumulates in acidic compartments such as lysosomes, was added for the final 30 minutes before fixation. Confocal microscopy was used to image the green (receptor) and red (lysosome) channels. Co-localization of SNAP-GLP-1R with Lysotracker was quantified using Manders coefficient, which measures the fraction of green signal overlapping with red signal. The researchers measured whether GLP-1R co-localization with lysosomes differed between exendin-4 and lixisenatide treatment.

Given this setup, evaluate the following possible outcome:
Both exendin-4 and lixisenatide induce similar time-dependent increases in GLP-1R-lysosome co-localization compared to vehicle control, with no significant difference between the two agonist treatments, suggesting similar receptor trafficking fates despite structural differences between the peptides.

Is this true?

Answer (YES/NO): NO